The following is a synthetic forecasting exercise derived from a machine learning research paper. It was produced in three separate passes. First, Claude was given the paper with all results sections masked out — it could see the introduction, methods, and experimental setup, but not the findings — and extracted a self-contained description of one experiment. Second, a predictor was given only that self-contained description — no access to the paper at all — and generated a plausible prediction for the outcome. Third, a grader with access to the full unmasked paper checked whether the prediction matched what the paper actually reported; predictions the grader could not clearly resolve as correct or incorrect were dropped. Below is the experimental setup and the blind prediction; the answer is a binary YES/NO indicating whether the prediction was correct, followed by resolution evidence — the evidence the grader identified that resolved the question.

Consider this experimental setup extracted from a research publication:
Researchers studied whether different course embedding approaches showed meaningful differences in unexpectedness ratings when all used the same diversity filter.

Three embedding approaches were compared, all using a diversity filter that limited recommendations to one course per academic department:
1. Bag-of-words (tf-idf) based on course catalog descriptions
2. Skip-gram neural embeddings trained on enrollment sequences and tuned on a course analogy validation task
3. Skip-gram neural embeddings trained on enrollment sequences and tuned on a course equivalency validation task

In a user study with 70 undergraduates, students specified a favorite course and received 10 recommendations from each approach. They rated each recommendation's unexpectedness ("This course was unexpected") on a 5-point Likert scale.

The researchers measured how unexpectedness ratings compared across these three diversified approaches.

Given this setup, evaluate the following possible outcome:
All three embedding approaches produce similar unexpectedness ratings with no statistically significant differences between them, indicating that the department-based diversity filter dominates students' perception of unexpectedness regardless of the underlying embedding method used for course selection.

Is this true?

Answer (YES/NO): NO